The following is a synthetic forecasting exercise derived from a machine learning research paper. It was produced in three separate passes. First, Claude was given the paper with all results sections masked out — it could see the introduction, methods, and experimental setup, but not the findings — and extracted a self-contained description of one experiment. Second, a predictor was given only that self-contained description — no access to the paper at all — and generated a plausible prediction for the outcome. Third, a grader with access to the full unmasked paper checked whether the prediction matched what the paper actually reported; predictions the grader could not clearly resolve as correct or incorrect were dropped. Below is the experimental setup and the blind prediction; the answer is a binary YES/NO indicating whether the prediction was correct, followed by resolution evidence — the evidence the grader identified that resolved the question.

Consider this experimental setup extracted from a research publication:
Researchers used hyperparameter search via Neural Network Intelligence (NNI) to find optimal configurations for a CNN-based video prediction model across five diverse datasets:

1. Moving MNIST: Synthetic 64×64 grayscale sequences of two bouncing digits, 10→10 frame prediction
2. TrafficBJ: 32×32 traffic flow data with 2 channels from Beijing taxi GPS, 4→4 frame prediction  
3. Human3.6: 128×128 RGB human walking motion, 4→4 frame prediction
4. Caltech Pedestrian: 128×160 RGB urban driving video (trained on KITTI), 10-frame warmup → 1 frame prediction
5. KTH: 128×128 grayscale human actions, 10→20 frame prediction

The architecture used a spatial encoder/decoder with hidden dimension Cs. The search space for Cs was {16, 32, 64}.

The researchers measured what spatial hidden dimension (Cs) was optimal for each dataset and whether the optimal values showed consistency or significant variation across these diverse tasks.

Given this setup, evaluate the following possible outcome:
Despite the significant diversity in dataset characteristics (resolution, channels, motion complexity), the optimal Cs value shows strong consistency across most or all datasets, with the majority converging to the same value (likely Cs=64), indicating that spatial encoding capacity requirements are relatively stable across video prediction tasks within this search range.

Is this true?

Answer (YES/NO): YES